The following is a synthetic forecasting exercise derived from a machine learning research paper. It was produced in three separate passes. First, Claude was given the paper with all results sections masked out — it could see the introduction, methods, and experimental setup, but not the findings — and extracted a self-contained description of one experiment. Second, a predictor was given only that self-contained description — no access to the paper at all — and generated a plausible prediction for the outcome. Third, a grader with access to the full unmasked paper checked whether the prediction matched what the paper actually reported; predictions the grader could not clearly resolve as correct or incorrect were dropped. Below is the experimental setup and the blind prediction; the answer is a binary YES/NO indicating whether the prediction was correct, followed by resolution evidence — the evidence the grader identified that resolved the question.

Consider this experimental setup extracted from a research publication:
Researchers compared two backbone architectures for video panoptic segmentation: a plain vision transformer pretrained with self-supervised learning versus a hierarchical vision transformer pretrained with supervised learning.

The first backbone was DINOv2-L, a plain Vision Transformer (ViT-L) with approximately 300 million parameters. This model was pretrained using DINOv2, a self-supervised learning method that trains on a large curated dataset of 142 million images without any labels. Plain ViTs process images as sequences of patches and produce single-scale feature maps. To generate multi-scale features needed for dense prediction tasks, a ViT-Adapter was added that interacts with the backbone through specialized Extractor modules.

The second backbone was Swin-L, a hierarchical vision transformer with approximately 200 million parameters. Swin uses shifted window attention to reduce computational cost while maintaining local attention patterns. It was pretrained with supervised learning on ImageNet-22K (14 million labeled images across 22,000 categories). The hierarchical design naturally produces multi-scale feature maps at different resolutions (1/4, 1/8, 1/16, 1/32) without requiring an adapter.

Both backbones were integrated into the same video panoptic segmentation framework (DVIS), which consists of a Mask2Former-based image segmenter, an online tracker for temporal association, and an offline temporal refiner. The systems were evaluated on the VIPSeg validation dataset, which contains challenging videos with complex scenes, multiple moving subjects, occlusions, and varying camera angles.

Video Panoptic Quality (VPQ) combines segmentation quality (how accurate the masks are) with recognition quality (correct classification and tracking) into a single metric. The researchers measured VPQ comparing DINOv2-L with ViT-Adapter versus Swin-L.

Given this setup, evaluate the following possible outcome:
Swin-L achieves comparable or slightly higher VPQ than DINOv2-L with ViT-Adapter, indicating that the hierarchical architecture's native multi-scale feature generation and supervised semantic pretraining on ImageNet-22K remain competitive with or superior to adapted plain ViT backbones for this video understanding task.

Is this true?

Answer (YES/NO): NO